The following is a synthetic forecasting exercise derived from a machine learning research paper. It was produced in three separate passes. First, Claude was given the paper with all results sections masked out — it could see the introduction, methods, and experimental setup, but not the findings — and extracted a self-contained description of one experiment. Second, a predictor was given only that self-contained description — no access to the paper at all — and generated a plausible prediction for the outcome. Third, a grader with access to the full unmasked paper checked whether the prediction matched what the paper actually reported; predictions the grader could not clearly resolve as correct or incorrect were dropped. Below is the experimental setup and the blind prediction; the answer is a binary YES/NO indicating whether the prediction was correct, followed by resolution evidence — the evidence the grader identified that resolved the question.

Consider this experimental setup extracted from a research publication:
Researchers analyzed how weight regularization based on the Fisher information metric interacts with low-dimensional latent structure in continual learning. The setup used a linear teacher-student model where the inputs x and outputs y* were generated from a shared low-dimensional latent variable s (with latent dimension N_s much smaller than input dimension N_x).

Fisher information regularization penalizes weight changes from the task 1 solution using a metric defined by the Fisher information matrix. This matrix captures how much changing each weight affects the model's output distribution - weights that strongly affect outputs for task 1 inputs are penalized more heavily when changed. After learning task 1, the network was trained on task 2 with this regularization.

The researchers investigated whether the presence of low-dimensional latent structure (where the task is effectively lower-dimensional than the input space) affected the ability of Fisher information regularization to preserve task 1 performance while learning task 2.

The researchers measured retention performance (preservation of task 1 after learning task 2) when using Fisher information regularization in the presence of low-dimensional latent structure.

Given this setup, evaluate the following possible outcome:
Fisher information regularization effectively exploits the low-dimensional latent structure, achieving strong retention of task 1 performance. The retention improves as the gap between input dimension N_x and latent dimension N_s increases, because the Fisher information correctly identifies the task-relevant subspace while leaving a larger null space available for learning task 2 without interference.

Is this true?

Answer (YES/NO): YES